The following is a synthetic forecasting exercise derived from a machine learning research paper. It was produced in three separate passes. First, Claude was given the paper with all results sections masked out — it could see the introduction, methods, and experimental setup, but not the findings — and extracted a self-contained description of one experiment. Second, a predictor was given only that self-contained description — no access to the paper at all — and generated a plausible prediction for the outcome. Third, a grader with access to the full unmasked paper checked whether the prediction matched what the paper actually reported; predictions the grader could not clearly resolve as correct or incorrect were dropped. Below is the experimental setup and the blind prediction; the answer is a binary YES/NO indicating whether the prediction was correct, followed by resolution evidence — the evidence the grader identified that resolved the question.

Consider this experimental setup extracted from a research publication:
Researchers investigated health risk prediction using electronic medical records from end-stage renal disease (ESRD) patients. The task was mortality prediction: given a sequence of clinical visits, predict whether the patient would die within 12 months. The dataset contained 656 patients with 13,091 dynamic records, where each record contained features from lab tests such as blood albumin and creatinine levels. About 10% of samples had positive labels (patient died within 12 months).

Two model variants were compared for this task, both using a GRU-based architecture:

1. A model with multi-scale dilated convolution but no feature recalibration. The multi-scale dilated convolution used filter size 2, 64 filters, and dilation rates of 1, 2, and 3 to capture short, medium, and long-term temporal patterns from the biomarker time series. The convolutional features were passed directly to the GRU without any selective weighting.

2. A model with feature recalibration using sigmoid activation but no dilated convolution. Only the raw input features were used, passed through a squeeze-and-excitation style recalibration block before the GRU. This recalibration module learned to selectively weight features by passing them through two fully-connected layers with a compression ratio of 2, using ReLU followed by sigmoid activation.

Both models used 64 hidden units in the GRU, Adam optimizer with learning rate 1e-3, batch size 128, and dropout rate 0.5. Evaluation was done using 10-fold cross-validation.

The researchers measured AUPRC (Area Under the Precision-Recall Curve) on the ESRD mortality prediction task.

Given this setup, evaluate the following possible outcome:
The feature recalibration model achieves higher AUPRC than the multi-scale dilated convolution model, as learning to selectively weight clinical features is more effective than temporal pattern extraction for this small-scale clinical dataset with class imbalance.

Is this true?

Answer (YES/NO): NO